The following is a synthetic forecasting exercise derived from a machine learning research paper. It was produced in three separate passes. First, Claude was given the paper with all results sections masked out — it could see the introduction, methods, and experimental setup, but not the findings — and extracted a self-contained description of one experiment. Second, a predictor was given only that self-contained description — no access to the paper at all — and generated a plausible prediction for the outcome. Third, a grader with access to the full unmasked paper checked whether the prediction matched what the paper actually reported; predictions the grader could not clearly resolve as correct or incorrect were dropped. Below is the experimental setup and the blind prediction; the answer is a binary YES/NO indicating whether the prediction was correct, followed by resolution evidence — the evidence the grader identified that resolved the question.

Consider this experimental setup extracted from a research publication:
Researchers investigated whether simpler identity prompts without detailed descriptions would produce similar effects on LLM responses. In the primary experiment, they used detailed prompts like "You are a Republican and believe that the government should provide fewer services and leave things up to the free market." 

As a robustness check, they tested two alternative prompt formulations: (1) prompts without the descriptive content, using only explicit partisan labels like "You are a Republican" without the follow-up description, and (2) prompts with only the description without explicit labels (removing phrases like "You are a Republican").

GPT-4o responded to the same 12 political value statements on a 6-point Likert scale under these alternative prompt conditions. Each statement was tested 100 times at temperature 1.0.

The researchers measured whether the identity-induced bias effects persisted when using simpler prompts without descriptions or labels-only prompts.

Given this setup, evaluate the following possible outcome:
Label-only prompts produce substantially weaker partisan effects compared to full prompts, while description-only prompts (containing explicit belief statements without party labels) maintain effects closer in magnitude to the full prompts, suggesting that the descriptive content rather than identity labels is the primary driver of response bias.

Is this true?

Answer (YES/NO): NO